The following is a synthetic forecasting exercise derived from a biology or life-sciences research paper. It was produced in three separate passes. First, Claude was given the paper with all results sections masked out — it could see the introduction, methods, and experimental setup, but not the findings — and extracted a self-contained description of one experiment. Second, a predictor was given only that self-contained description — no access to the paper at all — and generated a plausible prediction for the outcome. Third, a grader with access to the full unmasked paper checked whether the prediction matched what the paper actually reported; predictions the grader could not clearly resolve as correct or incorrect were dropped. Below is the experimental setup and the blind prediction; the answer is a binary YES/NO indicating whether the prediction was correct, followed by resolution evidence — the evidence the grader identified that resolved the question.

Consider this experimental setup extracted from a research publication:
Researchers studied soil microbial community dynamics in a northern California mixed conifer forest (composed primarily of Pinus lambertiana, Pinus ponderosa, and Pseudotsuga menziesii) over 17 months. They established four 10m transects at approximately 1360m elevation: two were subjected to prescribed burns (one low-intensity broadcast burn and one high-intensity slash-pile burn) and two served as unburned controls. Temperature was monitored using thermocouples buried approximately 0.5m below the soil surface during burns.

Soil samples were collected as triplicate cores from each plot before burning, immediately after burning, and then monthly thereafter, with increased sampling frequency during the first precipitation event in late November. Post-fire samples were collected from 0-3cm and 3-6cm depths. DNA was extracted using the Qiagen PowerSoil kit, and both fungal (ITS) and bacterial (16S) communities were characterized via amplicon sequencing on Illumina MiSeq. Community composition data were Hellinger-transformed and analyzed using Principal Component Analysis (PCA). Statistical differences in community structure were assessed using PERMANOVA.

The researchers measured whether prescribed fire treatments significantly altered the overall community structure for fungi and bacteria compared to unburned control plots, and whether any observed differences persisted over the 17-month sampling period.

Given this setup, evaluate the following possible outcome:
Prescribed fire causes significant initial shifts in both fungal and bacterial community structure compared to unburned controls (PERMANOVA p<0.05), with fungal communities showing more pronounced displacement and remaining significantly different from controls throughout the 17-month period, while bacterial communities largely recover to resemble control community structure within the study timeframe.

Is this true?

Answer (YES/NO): NO